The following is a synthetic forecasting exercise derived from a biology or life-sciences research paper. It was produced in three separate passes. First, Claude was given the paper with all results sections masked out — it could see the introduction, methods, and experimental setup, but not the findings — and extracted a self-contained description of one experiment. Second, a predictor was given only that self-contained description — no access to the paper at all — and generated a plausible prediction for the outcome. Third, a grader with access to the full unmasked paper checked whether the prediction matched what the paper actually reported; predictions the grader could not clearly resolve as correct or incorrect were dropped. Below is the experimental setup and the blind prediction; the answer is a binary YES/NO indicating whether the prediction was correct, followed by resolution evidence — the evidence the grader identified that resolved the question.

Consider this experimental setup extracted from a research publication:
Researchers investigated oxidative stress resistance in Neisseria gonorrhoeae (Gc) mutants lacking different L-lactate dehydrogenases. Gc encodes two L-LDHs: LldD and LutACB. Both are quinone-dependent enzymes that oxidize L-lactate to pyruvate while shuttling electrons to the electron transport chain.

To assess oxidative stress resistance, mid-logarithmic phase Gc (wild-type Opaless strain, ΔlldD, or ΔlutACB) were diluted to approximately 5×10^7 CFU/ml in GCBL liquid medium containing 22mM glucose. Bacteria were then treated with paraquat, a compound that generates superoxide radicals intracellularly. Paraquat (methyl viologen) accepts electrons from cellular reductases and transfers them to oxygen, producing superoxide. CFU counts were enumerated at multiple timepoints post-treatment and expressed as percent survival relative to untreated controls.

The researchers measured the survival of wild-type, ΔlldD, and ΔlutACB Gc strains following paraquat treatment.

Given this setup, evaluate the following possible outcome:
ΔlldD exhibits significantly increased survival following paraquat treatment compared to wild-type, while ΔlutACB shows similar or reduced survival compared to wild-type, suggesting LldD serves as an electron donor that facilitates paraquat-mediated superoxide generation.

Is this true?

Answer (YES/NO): NO